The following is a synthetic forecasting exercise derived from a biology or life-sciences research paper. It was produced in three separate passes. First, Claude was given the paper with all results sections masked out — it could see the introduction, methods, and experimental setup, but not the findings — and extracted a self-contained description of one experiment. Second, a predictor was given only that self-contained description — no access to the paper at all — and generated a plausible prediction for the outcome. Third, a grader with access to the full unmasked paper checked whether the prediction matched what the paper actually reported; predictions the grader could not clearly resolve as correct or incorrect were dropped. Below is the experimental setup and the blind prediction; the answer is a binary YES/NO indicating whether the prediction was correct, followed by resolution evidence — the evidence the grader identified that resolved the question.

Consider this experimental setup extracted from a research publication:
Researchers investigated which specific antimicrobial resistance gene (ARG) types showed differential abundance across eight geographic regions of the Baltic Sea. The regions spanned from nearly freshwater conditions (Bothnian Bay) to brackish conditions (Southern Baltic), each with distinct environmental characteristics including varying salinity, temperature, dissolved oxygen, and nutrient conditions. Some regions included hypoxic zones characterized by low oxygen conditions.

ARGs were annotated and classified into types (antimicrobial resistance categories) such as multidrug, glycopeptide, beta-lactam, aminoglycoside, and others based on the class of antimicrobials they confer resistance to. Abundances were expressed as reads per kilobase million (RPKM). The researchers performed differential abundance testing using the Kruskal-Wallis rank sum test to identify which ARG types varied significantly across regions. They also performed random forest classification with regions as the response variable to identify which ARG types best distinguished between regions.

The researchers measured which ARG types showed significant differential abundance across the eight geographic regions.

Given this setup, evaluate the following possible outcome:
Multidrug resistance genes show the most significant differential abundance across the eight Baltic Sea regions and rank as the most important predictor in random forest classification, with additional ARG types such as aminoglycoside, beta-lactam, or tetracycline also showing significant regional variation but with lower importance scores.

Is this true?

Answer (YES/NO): NO